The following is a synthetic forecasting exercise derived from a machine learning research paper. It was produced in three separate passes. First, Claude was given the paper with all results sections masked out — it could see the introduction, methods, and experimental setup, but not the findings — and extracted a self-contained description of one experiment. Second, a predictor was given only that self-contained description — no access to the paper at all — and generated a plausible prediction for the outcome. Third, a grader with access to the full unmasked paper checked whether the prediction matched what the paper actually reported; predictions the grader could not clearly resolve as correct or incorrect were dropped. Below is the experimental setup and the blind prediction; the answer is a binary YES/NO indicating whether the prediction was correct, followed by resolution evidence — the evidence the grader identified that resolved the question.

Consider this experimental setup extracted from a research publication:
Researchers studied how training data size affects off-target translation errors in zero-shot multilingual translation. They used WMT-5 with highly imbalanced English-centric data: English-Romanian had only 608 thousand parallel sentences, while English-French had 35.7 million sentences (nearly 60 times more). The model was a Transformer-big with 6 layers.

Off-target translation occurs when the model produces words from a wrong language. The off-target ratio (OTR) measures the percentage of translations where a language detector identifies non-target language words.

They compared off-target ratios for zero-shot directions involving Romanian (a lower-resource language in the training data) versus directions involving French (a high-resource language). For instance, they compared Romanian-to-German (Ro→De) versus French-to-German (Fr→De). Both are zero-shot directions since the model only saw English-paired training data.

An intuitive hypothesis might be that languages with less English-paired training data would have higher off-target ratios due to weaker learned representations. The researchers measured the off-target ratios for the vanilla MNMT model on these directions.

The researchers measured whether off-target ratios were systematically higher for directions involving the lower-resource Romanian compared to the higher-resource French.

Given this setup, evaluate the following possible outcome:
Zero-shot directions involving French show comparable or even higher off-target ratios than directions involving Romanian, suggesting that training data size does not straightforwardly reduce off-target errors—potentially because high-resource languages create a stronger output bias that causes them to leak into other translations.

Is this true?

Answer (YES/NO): YES